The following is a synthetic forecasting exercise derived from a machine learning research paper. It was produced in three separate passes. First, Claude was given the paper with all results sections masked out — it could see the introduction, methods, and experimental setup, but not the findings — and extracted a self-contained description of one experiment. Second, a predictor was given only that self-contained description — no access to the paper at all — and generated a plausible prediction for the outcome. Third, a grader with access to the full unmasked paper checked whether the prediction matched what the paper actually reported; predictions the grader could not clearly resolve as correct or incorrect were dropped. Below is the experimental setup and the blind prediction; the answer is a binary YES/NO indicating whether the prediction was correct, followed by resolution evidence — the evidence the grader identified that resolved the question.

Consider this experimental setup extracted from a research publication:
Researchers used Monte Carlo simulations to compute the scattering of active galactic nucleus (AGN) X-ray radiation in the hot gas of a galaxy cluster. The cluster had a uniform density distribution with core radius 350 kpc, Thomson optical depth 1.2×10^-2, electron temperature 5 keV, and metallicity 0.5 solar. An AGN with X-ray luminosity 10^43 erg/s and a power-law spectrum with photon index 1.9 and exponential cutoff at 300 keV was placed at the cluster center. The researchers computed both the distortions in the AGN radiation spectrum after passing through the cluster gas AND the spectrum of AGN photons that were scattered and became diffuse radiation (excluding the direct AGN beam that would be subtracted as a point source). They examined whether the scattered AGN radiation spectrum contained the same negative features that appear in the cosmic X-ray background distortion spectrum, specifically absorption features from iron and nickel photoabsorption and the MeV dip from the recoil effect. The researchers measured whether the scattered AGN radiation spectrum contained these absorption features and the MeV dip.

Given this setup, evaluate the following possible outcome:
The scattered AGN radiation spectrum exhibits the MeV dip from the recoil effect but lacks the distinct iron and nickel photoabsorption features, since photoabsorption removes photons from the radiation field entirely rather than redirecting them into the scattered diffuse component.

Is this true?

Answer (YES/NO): NO